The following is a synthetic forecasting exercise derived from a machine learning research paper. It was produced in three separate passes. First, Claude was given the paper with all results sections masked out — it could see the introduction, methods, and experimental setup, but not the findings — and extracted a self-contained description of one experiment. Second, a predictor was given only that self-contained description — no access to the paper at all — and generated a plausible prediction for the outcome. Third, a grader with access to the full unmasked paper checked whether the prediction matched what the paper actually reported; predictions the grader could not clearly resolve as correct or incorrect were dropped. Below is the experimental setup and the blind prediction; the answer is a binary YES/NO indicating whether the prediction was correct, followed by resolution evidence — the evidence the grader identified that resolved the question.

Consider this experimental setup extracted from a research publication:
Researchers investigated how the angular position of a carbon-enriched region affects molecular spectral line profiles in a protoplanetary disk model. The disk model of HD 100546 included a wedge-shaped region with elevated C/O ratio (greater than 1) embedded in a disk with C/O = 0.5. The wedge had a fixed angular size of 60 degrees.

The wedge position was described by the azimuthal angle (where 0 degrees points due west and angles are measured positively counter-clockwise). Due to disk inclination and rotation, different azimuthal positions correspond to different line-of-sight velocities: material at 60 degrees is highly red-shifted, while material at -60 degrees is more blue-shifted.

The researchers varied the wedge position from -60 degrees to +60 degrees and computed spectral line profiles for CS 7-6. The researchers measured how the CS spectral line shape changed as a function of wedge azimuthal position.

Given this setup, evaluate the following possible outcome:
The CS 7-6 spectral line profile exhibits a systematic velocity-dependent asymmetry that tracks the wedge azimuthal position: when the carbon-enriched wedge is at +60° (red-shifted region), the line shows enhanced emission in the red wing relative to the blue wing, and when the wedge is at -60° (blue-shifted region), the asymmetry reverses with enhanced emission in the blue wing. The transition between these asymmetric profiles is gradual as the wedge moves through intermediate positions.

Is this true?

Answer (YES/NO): NO